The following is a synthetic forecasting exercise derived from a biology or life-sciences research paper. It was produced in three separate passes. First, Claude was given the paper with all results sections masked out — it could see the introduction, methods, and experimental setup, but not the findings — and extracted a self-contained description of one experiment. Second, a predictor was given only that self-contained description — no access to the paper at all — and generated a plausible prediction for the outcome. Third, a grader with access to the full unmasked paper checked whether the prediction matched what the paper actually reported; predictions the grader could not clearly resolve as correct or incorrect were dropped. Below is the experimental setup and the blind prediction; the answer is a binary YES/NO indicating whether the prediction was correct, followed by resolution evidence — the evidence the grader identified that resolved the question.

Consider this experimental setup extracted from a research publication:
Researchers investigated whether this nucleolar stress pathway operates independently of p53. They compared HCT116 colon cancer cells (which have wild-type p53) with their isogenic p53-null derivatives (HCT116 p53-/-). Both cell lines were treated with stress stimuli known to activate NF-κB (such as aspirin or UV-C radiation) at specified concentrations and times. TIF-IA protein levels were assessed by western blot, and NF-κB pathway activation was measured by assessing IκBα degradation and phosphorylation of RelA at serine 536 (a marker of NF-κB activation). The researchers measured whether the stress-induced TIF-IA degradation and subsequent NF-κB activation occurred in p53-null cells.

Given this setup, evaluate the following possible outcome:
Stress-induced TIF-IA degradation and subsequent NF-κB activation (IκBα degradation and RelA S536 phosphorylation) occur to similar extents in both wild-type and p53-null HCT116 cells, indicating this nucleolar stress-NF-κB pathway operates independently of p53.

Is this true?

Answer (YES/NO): YES